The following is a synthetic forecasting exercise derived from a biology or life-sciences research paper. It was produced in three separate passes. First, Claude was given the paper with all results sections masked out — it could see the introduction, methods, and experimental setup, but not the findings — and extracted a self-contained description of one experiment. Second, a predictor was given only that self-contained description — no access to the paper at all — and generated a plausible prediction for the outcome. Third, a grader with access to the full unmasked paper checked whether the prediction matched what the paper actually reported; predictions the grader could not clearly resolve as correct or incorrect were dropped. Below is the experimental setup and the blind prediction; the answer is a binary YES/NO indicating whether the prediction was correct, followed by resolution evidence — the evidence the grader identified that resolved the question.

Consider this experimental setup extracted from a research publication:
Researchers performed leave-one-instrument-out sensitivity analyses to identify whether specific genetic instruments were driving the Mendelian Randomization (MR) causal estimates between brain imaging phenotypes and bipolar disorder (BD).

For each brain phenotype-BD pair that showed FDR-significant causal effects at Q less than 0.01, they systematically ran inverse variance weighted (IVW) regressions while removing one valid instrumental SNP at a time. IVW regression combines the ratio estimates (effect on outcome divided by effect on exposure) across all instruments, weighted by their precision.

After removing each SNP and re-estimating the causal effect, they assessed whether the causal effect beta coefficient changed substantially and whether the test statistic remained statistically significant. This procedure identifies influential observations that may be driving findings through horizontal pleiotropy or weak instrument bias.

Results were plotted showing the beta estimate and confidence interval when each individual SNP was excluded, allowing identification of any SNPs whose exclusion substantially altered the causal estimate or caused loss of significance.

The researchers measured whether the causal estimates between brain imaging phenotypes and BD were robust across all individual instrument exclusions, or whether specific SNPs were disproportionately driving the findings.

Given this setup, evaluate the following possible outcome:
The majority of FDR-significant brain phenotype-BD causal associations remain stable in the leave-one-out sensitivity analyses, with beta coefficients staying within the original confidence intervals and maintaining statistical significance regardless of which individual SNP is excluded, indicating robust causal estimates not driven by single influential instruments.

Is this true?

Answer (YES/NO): YES